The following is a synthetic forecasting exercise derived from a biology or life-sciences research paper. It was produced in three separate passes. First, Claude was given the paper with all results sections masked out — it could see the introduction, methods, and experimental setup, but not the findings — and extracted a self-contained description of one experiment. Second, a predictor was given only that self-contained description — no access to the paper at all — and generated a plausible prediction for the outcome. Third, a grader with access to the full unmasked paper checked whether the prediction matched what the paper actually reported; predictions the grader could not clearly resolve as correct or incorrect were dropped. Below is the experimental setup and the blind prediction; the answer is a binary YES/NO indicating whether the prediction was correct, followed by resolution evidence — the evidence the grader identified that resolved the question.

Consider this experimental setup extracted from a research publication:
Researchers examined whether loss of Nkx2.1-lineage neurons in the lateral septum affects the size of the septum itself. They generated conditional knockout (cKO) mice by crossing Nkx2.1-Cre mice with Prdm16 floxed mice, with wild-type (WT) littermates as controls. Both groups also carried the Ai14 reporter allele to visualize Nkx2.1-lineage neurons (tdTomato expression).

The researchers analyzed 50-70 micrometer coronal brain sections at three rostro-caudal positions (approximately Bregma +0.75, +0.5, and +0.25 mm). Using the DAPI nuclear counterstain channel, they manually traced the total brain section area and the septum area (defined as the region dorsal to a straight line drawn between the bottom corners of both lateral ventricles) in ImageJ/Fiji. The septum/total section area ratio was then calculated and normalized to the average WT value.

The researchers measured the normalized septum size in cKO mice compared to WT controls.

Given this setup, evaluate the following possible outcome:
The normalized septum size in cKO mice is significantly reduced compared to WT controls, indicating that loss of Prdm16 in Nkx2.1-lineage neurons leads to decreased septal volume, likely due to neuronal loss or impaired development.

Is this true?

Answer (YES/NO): YES